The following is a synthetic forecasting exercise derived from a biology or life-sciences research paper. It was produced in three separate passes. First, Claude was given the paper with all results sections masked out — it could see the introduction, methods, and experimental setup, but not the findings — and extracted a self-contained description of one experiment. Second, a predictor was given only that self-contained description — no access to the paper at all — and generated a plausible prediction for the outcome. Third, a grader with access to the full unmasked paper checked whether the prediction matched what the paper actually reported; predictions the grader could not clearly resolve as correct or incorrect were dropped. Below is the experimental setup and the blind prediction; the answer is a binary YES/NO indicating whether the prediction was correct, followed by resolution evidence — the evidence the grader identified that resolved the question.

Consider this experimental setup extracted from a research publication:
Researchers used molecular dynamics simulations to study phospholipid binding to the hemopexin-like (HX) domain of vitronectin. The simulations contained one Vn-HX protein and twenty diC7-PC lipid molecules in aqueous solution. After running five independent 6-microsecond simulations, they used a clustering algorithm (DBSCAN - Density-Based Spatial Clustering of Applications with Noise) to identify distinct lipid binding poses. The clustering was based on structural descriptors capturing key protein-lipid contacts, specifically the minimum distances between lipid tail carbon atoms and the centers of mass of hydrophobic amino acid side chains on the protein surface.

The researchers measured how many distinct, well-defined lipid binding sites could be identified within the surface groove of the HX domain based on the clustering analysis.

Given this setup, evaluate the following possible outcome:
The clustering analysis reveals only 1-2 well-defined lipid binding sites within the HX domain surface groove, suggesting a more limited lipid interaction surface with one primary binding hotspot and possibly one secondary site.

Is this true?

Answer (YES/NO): YES